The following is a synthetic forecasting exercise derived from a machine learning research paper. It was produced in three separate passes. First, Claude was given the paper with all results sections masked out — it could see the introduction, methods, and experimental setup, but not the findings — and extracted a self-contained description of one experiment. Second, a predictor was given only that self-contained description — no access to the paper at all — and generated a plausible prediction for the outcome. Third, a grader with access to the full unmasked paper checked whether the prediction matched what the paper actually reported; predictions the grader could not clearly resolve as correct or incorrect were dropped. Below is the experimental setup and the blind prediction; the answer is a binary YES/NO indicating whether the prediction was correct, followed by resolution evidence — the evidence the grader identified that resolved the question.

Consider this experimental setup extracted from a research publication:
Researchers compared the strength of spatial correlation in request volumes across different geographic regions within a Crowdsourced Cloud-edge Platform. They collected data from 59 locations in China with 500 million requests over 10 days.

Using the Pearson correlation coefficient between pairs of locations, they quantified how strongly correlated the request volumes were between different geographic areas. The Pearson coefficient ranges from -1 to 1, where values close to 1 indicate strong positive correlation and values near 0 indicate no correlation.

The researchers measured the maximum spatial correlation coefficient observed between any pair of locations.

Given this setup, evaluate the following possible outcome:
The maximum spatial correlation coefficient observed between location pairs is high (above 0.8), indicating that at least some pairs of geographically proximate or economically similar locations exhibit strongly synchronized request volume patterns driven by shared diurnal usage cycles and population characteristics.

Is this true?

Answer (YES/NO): NO